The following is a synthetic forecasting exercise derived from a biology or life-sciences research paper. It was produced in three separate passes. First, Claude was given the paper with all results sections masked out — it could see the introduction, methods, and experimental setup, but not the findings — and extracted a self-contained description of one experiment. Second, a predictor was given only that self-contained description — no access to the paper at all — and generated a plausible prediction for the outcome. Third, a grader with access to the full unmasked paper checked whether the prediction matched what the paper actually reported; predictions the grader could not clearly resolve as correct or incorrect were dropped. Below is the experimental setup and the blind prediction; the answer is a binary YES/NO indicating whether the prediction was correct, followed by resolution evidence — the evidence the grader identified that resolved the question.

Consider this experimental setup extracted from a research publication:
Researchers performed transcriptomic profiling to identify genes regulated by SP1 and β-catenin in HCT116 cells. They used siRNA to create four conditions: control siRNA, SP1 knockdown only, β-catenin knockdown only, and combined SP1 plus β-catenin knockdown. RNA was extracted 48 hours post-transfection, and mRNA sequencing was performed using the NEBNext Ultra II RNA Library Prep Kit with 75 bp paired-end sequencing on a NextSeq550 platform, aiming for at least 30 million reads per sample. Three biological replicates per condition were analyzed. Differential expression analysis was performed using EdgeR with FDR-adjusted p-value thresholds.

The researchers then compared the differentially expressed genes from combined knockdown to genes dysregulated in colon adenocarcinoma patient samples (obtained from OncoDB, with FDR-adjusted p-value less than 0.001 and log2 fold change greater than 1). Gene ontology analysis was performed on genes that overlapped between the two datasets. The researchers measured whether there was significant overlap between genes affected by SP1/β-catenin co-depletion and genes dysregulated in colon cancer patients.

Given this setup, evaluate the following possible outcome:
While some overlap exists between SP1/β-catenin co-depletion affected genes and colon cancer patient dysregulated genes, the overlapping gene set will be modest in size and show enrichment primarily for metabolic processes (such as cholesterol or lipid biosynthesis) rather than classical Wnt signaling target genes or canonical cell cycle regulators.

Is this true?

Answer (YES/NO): NO